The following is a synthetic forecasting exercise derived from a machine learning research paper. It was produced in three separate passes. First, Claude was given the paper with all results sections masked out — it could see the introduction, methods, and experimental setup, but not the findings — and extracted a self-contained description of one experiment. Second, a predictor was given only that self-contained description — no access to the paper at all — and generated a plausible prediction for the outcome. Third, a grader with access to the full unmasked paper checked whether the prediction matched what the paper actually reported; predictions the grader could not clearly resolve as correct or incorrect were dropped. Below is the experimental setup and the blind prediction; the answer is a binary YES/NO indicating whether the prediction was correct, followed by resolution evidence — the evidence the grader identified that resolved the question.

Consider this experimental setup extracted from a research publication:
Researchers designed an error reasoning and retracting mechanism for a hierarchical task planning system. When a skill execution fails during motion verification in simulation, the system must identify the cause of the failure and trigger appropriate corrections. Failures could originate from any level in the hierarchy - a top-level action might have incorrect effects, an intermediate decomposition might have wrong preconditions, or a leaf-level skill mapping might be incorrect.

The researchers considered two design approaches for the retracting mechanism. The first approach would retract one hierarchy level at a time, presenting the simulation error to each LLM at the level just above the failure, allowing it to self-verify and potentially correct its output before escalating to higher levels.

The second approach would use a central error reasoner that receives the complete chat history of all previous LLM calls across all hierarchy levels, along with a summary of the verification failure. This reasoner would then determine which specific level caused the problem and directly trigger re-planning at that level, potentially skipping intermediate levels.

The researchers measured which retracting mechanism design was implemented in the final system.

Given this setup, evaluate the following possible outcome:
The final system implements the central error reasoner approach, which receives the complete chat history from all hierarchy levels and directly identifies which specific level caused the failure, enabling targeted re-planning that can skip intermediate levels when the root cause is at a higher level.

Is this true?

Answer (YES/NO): YES